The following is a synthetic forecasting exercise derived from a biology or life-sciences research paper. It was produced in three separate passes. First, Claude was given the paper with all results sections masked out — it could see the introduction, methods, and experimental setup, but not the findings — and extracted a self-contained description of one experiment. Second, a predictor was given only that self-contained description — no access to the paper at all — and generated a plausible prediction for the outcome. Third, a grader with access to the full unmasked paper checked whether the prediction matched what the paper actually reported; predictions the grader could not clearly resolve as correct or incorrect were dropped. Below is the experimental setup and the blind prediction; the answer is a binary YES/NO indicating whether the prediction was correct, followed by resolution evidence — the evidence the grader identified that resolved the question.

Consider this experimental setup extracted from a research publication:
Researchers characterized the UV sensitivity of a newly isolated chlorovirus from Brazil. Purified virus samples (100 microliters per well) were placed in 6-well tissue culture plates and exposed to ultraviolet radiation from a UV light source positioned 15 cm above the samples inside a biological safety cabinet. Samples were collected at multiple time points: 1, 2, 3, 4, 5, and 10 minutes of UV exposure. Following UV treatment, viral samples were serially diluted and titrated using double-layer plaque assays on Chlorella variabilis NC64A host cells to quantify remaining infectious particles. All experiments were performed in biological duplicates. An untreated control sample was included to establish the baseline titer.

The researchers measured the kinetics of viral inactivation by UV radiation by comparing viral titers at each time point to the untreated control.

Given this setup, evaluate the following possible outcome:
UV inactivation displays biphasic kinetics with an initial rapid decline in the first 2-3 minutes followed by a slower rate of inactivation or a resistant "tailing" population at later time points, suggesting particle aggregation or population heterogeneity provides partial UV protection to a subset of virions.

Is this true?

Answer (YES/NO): NO